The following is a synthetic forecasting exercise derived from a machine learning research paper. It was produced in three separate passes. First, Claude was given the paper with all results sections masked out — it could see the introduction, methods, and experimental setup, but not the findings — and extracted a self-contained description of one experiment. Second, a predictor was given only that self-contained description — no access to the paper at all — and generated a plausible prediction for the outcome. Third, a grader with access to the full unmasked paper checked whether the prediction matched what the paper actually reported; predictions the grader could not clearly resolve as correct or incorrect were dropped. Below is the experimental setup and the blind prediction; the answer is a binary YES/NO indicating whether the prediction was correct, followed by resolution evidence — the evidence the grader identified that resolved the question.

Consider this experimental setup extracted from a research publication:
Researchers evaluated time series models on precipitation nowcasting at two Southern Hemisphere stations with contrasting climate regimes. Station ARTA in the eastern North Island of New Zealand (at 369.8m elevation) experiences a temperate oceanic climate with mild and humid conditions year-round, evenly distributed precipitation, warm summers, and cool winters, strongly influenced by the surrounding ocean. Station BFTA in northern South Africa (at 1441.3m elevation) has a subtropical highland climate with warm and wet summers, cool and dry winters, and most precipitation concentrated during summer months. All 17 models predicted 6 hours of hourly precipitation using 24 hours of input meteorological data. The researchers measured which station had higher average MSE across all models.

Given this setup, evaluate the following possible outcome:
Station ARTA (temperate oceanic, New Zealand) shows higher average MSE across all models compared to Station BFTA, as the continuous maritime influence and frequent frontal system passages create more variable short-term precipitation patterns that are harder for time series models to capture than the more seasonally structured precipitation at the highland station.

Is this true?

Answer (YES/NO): YES